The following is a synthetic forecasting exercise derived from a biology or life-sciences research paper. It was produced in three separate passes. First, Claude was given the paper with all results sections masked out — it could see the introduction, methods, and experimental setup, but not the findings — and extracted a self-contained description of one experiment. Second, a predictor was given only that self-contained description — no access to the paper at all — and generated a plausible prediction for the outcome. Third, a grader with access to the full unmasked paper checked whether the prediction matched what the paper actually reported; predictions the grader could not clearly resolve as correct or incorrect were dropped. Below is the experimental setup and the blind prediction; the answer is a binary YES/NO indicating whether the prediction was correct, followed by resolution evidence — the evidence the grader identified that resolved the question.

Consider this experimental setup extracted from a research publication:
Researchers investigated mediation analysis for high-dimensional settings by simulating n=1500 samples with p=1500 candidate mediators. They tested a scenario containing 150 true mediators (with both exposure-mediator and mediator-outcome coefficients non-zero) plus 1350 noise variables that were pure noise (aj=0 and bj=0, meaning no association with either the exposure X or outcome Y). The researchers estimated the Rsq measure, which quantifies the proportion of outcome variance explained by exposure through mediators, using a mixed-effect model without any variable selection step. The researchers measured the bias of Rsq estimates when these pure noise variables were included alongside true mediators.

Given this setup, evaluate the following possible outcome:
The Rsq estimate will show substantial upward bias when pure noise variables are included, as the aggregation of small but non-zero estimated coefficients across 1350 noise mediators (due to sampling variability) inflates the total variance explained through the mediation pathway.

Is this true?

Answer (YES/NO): NO